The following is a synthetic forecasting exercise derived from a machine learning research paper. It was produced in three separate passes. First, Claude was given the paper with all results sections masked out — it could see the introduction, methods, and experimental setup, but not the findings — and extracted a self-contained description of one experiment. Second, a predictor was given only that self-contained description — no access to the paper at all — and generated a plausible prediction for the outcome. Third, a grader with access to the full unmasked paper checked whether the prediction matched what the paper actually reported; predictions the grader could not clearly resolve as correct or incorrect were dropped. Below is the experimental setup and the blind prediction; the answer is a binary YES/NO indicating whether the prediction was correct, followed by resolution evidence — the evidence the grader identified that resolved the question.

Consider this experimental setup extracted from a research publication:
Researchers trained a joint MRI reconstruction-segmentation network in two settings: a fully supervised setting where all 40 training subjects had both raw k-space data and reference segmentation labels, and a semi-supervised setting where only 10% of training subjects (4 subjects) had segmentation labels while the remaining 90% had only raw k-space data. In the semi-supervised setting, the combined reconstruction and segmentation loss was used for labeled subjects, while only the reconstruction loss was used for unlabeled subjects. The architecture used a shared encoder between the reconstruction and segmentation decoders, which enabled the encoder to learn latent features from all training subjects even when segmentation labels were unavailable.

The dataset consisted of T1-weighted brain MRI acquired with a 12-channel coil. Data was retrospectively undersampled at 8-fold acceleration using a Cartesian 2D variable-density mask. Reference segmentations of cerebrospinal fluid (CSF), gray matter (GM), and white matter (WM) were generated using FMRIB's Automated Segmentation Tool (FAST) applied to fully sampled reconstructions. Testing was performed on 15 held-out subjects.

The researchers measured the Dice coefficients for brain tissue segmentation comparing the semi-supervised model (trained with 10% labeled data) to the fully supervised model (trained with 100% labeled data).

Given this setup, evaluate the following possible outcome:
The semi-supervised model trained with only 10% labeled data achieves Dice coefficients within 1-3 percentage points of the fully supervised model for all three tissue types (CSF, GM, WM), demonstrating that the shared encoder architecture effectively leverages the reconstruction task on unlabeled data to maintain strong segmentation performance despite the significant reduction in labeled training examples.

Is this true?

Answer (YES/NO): YES